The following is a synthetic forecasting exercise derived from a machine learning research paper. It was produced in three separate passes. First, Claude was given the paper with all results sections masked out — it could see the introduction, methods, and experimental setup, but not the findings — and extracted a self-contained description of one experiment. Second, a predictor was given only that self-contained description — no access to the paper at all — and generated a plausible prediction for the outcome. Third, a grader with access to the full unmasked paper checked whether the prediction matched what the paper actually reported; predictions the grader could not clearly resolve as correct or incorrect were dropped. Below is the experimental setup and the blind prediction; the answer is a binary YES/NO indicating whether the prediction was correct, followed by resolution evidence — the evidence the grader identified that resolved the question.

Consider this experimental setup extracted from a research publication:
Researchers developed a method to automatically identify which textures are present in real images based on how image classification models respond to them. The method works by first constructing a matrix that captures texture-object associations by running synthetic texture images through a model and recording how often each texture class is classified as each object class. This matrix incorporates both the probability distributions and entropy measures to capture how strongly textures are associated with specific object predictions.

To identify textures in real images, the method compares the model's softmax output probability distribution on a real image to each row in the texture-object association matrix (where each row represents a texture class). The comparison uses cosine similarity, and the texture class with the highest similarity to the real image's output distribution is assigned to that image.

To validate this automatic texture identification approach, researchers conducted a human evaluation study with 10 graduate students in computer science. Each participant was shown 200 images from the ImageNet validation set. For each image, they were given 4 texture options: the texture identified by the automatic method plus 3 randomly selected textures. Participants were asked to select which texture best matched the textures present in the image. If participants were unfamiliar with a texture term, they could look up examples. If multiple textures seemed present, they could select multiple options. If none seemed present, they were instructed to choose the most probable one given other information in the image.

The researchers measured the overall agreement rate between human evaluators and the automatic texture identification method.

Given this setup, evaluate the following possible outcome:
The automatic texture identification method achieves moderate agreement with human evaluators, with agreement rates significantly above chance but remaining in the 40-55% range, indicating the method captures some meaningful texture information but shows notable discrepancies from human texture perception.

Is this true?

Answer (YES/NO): NO